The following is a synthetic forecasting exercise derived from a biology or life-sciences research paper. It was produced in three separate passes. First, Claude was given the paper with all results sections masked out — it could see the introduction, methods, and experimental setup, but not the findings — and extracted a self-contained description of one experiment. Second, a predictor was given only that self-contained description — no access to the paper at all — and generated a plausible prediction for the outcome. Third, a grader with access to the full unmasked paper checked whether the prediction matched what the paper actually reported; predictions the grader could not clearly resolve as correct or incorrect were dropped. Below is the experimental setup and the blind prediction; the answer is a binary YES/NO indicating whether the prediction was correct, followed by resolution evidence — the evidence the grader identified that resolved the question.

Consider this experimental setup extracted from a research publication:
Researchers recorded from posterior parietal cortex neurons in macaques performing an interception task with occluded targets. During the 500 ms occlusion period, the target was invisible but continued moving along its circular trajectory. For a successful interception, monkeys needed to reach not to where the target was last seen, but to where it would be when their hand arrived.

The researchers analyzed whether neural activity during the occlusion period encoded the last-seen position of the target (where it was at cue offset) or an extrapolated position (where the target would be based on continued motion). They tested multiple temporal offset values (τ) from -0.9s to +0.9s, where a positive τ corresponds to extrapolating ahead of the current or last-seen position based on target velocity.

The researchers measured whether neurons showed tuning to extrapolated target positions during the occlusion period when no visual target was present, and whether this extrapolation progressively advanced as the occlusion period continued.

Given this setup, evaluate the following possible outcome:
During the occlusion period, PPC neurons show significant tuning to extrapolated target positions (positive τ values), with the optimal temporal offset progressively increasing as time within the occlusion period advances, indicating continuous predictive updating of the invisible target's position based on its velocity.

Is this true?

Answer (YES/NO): YES